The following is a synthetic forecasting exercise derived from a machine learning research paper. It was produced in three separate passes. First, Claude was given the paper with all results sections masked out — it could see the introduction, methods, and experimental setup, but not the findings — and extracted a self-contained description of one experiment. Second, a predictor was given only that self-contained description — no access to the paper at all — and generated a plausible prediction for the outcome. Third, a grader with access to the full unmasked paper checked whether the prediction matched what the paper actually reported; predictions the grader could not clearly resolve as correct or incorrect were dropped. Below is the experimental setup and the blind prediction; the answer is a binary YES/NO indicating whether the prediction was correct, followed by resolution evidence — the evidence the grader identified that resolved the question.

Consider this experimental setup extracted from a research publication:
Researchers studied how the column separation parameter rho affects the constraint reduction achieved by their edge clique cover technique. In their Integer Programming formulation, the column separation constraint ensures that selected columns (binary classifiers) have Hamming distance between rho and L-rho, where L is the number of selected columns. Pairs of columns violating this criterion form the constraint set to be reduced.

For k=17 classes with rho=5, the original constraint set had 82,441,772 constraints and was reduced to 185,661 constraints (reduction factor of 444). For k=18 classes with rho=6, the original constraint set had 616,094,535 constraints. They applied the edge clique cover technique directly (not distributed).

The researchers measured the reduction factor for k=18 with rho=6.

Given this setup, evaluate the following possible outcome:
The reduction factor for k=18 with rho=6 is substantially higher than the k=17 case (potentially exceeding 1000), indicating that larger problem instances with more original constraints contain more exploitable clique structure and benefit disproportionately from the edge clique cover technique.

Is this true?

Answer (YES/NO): NO